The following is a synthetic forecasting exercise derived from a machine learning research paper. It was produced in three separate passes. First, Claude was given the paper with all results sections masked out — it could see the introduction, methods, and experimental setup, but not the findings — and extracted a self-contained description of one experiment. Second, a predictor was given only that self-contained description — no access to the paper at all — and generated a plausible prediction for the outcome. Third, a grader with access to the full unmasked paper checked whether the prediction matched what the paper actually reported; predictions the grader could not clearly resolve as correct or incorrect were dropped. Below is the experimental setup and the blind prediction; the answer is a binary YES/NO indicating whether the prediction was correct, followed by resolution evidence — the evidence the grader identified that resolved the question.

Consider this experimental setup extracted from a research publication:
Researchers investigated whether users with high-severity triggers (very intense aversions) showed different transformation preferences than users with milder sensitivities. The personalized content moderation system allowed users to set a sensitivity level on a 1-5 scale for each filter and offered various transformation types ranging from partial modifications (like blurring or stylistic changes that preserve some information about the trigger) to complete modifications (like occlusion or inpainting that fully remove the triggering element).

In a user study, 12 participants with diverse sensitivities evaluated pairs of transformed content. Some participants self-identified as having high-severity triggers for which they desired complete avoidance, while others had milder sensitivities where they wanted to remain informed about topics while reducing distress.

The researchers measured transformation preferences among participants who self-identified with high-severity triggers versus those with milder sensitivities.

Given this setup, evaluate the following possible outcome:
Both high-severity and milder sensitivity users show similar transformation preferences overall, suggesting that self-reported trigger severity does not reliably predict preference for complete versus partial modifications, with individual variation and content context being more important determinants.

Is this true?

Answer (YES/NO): NO